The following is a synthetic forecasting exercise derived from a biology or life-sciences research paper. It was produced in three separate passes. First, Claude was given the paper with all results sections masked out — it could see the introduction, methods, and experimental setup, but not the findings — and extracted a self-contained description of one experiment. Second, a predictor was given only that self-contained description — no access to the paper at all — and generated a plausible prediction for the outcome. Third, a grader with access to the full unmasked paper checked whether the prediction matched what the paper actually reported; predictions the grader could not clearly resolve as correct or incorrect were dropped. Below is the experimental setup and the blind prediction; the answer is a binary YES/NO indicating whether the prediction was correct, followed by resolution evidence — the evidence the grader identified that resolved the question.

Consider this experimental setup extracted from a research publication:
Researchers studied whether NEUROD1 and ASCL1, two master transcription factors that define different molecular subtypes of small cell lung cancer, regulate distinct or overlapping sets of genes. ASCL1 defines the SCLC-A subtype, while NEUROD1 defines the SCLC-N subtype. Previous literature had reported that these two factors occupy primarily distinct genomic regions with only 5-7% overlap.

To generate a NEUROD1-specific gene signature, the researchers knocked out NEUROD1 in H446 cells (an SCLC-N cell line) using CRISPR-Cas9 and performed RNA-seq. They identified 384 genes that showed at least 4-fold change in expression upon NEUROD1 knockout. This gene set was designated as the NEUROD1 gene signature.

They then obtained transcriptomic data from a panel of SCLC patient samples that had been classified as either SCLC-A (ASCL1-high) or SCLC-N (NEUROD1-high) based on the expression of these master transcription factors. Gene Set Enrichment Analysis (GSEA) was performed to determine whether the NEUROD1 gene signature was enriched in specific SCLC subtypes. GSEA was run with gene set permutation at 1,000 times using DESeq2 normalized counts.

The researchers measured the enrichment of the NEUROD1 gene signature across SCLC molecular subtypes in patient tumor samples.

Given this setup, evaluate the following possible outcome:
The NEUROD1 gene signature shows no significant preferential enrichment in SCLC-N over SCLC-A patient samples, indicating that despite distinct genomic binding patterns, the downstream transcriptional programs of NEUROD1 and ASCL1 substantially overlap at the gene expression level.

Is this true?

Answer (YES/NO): NO